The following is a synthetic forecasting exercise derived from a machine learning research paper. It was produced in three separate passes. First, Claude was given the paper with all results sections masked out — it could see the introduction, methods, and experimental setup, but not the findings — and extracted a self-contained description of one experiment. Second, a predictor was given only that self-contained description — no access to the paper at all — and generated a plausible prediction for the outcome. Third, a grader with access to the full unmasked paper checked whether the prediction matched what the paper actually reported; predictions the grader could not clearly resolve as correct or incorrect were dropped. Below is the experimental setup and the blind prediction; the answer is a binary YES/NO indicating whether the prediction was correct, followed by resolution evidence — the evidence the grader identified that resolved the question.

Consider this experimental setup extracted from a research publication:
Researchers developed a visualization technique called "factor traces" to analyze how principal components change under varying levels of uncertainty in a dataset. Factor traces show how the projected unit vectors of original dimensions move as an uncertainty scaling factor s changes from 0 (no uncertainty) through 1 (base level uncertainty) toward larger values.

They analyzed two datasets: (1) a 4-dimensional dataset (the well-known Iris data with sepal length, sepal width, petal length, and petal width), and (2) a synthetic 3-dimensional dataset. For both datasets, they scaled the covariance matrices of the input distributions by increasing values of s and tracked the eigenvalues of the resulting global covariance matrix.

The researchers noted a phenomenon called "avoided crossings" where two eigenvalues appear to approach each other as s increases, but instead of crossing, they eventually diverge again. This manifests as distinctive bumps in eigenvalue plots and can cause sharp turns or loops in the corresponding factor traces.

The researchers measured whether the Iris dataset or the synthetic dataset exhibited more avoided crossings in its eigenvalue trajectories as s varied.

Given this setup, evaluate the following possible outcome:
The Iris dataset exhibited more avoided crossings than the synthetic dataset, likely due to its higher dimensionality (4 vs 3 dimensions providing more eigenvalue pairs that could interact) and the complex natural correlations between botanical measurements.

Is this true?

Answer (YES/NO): NO